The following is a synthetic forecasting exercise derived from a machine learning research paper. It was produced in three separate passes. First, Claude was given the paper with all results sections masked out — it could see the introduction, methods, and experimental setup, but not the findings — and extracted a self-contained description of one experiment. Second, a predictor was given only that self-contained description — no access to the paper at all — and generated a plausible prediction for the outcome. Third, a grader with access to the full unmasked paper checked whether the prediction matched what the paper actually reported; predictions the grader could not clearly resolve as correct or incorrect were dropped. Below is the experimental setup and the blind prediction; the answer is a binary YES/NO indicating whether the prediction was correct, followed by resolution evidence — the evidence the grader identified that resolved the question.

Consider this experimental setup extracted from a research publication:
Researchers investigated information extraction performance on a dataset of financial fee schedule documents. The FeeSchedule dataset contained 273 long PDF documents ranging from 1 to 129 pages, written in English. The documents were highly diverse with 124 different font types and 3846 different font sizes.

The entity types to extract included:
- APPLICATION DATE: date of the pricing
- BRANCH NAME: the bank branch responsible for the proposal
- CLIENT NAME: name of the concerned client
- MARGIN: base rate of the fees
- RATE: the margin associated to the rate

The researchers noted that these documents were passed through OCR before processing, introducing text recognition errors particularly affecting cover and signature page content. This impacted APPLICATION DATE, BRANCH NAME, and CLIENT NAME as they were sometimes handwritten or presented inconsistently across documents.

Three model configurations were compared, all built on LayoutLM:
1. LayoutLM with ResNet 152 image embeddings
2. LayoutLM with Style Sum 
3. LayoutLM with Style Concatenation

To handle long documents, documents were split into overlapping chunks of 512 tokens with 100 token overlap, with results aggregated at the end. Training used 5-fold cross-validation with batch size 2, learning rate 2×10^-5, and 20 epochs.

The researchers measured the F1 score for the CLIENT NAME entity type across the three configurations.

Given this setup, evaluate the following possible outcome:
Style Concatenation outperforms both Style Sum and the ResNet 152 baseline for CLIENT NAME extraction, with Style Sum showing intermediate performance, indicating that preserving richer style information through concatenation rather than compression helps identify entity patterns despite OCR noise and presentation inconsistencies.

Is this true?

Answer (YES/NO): NO